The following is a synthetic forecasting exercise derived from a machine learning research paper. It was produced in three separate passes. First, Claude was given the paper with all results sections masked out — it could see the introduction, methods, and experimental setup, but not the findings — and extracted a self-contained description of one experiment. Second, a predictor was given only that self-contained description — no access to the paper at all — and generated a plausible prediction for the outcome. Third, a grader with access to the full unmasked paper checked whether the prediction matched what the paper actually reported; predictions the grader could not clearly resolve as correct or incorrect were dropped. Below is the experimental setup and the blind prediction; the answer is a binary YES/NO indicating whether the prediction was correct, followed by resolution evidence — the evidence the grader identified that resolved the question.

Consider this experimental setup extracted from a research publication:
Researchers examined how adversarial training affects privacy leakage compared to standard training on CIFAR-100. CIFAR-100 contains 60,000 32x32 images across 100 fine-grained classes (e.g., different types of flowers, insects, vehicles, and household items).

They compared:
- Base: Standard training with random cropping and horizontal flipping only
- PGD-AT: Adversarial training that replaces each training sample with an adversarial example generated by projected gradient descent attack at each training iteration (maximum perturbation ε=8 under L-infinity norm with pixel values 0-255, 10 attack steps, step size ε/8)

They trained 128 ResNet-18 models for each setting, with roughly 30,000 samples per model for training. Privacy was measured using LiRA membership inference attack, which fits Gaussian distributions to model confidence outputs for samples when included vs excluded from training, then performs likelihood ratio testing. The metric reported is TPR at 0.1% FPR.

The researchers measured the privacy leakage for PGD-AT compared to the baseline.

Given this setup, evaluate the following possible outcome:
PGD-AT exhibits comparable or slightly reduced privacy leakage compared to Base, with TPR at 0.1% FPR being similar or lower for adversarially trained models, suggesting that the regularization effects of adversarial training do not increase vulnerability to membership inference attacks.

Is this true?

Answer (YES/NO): NO